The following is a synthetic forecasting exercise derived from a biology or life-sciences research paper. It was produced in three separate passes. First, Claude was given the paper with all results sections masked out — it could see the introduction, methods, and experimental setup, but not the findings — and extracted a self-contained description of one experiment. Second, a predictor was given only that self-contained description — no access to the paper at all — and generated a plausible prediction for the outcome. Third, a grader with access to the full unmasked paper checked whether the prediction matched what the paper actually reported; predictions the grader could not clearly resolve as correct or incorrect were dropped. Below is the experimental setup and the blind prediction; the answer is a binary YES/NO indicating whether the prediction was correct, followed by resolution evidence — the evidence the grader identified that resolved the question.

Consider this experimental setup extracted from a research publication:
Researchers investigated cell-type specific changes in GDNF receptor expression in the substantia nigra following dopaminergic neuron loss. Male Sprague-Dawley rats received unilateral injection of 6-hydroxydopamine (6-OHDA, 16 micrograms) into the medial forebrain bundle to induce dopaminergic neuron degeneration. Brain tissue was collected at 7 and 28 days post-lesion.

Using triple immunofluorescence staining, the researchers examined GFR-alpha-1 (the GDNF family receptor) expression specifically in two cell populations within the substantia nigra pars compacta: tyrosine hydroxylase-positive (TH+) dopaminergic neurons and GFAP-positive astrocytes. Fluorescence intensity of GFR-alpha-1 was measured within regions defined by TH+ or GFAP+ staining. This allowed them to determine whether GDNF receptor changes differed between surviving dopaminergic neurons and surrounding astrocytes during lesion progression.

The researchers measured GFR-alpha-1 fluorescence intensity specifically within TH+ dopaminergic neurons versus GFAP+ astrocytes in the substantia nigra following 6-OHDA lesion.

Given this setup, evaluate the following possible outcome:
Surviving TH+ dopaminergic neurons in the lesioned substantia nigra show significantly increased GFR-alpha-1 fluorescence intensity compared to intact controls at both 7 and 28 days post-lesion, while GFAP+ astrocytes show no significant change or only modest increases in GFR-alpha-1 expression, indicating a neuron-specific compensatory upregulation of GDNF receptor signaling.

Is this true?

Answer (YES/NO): NO